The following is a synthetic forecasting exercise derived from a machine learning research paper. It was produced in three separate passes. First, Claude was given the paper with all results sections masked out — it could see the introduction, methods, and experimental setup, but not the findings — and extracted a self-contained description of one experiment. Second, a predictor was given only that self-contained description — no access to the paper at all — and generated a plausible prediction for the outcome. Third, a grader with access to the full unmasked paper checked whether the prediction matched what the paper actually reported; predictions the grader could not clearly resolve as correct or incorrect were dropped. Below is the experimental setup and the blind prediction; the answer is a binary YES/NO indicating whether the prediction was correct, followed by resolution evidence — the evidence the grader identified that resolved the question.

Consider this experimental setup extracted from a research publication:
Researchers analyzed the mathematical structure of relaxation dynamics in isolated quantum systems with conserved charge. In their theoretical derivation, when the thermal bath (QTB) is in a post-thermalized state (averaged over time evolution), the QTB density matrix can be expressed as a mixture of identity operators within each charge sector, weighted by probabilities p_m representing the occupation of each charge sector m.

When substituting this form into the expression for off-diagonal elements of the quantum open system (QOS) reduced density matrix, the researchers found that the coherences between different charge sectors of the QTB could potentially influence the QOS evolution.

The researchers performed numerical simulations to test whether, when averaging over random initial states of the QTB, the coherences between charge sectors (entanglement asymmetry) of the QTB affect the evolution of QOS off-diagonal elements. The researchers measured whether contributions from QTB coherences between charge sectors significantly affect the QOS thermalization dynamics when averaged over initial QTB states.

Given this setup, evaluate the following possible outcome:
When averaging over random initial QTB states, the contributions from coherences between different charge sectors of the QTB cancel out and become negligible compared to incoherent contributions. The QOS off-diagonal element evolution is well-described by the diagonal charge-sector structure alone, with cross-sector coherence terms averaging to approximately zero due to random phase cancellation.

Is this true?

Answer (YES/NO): YES